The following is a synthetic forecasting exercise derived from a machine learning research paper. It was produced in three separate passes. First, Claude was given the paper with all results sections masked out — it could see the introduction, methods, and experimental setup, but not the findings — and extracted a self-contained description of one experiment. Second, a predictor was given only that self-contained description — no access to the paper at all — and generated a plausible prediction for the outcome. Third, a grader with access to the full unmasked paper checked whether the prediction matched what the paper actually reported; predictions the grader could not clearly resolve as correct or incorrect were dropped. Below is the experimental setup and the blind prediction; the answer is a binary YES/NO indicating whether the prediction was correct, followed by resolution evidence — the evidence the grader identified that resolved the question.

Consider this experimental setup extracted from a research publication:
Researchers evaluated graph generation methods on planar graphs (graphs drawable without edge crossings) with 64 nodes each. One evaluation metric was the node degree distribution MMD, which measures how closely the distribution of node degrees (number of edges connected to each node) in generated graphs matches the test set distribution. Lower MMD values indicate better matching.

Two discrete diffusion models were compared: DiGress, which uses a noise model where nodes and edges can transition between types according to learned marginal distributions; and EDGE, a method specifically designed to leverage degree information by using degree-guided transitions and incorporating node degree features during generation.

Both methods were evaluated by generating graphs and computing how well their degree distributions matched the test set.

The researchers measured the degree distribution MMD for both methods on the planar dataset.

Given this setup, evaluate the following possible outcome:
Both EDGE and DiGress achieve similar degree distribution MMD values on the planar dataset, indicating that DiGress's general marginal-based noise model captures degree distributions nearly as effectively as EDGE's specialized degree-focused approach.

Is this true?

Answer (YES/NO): NO